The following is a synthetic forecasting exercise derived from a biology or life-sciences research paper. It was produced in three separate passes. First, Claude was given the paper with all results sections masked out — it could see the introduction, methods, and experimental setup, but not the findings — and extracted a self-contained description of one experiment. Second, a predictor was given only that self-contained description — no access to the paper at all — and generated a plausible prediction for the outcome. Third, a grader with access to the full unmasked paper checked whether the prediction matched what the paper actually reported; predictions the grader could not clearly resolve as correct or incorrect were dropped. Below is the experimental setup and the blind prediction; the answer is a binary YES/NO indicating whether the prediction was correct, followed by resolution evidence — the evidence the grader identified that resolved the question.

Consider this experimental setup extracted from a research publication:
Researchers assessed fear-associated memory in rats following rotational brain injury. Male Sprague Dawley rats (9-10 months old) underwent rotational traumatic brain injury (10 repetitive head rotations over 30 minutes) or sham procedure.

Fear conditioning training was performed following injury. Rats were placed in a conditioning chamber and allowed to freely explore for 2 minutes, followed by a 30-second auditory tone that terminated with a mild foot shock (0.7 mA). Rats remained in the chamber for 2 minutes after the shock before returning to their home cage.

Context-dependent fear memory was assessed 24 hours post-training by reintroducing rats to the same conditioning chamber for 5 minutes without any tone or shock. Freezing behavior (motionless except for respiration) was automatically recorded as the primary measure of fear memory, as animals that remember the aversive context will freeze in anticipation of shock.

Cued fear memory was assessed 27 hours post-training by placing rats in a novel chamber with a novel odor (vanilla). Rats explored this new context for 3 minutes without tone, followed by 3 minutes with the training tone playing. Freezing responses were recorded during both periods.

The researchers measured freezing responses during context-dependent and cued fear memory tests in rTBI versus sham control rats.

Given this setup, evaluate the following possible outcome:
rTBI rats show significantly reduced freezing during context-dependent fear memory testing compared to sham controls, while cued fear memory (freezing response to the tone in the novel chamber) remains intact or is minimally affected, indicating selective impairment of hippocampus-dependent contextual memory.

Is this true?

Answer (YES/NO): NO